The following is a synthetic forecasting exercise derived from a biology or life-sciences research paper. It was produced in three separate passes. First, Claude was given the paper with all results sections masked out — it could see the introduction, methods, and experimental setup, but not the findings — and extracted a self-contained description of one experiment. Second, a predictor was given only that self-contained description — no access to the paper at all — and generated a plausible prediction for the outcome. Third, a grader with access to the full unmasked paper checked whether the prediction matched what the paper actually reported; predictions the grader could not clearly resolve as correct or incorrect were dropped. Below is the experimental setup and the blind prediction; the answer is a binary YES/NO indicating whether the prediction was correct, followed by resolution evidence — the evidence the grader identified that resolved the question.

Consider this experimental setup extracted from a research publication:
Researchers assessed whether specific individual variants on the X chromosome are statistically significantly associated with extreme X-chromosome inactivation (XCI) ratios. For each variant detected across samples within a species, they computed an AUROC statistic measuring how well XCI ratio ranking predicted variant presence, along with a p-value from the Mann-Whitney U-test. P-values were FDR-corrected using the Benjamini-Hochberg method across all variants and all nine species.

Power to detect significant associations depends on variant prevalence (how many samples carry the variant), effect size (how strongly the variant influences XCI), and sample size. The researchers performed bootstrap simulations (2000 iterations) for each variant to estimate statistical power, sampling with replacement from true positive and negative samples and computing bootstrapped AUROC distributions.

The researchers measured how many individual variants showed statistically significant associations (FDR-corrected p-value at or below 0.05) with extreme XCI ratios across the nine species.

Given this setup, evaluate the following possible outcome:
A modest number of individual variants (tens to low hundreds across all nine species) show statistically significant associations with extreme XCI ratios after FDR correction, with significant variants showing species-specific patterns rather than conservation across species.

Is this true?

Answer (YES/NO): NO